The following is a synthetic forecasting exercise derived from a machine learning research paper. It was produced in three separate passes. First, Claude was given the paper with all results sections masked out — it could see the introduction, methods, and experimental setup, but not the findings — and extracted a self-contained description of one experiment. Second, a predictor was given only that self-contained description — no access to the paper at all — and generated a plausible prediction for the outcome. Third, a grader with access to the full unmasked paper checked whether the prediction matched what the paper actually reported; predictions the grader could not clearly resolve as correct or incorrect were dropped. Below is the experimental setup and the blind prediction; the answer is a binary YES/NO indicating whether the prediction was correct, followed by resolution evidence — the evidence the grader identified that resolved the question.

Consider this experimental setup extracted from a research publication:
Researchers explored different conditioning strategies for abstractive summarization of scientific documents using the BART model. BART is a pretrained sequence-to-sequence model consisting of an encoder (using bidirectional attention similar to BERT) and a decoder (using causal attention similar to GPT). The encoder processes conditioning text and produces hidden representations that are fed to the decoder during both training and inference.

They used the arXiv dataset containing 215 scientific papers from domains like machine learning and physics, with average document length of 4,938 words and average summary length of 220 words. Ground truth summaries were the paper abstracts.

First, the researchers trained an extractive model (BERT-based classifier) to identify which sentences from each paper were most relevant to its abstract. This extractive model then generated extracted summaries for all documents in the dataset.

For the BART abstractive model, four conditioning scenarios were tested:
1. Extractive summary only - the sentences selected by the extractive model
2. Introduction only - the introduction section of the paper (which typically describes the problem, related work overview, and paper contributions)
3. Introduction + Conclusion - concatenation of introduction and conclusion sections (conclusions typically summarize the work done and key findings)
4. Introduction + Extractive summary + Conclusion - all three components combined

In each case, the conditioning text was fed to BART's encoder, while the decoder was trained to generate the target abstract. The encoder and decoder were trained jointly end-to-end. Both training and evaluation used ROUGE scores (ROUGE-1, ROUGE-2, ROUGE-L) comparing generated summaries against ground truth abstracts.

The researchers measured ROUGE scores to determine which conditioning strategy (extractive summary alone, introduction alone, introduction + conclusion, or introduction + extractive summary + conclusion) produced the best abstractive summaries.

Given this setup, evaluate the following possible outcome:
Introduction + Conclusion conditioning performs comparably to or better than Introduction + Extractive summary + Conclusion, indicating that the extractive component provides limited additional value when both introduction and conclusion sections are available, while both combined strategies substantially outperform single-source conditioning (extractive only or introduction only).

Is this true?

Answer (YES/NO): NO